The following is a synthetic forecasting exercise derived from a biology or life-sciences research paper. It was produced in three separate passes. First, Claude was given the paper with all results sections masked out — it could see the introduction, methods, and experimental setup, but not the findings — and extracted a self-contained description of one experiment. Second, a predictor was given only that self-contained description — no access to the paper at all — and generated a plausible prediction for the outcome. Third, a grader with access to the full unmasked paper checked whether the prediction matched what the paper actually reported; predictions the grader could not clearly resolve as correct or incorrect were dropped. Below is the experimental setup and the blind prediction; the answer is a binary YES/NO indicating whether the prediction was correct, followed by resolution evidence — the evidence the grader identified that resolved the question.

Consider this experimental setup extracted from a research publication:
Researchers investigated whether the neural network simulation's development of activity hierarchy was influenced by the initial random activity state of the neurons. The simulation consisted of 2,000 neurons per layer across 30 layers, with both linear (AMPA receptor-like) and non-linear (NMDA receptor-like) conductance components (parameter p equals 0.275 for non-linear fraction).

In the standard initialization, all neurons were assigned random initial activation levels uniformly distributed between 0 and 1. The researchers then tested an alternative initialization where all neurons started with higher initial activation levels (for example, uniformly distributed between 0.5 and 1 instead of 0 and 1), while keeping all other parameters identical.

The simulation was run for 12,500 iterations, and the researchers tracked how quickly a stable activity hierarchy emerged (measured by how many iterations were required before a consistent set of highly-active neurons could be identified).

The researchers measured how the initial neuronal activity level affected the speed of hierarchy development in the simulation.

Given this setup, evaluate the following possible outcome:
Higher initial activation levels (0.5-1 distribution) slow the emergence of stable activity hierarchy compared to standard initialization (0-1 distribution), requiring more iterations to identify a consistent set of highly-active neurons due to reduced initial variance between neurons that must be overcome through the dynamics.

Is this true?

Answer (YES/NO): NO